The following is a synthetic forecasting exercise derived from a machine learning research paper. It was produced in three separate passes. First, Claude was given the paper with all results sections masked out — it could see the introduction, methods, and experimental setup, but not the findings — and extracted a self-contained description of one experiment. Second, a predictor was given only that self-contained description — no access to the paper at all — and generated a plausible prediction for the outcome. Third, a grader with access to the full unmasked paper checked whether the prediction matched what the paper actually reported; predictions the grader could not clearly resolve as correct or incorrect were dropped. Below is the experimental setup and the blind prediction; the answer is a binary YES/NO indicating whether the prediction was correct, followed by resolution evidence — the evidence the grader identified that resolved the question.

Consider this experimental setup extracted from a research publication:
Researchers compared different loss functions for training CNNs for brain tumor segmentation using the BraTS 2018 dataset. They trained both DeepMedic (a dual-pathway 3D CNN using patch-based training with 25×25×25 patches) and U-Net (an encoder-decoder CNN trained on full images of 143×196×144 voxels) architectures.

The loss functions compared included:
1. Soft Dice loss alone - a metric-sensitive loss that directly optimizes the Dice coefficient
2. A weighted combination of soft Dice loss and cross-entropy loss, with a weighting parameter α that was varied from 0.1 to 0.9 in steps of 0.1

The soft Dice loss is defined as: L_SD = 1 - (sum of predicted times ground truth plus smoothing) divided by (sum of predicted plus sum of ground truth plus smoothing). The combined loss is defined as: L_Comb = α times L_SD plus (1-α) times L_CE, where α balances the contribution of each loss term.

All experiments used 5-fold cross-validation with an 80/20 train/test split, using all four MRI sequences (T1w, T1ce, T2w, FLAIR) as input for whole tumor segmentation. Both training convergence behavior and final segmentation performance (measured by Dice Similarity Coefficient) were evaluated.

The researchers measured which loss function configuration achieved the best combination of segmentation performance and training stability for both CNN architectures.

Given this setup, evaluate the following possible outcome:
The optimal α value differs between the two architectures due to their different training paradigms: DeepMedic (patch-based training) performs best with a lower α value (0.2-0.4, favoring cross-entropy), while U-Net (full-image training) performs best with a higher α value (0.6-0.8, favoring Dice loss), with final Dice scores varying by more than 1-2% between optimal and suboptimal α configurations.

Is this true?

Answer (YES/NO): NO